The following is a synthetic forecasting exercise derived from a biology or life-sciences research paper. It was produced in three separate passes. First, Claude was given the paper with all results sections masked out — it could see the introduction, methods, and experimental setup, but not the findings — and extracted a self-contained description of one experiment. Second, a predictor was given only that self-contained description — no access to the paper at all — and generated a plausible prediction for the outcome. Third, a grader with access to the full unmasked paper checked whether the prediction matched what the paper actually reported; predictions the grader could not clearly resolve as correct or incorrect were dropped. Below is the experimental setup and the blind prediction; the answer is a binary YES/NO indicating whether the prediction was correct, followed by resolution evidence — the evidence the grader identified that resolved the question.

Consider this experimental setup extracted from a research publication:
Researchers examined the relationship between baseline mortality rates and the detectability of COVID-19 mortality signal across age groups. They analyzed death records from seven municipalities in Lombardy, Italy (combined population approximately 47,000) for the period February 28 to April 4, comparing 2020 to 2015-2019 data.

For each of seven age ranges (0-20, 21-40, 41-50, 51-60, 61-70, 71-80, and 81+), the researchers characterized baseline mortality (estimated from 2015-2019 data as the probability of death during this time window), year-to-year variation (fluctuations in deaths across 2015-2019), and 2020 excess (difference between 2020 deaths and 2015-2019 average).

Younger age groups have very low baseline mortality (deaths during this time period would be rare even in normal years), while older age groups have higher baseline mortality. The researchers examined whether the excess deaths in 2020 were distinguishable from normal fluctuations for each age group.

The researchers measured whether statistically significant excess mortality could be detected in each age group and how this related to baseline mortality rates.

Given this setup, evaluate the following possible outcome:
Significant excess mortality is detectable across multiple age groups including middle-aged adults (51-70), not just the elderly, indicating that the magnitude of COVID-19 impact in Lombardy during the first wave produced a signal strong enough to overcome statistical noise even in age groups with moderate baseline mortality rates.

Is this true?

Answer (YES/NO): NO